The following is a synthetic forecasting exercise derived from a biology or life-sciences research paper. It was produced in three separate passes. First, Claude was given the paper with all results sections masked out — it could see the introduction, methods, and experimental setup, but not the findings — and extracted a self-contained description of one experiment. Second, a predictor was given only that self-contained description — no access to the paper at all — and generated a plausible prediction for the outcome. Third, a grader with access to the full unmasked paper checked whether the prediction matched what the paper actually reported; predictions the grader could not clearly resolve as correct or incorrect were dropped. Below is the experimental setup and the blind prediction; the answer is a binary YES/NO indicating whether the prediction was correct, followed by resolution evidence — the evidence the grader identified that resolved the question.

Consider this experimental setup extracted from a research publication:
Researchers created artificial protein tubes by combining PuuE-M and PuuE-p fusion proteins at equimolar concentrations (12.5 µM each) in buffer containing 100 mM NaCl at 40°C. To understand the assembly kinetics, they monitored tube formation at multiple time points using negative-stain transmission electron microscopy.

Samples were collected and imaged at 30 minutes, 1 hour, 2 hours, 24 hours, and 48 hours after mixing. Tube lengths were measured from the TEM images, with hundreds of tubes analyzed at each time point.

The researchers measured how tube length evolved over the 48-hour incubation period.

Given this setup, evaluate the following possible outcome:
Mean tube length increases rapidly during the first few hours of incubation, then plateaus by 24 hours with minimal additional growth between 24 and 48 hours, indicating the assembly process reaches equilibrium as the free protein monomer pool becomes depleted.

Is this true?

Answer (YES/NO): NO